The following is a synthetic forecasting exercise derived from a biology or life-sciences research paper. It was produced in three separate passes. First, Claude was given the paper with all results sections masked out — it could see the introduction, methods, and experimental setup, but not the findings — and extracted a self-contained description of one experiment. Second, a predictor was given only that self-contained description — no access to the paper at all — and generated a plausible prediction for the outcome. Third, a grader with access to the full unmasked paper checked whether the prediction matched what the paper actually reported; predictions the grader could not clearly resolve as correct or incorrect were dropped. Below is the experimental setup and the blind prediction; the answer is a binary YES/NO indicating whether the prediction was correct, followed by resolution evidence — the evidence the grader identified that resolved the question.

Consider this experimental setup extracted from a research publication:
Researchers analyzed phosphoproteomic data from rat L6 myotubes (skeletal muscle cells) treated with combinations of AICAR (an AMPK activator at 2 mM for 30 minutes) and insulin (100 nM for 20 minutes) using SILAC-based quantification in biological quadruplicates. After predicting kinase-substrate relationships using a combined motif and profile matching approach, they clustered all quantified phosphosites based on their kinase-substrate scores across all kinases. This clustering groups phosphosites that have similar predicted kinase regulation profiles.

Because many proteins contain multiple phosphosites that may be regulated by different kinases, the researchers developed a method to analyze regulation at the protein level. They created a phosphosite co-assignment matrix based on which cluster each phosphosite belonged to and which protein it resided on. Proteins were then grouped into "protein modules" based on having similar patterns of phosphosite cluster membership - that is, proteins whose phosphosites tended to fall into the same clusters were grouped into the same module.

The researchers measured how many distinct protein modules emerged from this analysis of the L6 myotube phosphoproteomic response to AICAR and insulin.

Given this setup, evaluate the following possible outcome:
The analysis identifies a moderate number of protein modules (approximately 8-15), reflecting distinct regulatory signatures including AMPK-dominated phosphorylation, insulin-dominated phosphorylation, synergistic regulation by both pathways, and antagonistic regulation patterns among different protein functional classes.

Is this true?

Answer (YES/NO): NO